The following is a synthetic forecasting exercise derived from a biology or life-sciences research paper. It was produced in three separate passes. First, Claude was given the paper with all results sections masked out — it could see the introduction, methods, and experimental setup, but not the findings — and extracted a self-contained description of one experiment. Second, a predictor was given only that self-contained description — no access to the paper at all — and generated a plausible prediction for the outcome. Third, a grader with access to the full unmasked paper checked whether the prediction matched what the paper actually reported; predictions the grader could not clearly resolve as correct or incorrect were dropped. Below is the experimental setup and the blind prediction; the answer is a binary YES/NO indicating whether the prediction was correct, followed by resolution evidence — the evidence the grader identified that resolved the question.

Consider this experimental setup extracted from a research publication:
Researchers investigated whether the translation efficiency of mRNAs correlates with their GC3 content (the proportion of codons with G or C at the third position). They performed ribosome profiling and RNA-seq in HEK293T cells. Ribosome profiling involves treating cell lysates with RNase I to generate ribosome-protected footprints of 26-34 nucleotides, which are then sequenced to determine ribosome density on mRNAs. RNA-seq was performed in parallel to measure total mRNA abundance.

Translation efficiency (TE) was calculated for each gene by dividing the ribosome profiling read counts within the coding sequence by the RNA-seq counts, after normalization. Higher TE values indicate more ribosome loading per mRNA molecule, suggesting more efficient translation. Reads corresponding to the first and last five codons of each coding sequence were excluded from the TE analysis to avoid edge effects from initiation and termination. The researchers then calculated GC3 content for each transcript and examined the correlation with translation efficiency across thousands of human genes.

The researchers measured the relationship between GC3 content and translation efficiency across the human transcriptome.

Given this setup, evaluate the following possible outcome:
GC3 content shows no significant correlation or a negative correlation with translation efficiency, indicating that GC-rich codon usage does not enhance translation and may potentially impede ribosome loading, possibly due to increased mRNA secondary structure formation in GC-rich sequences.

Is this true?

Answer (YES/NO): NO